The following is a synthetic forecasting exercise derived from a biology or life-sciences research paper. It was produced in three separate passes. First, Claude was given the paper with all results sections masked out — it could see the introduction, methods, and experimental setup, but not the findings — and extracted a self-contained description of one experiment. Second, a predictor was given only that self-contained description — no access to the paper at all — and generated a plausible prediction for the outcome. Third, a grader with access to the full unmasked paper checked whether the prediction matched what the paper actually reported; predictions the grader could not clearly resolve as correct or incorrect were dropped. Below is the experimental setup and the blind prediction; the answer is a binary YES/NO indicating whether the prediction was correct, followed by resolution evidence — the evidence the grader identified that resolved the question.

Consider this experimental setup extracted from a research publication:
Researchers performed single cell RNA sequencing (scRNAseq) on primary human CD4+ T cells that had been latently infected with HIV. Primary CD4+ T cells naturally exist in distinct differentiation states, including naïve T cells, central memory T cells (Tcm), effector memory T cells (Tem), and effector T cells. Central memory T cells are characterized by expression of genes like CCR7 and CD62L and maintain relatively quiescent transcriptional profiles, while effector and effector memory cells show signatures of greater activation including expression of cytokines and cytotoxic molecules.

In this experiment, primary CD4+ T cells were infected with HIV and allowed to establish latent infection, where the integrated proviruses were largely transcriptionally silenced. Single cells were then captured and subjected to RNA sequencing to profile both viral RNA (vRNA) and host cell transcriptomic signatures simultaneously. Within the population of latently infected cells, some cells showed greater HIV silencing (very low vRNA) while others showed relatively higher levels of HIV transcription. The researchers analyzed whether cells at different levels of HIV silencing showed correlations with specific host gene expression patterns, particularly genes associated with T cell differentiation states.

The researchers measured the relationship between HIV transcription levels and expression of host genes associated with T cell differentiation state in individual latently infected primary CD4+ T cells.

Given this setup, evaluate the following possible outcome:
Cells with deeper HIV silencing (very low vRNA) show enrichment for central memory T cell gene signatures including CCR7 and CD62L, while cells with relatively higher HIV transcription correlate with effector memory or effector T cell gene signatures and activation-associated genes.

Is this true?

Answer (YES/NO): YES